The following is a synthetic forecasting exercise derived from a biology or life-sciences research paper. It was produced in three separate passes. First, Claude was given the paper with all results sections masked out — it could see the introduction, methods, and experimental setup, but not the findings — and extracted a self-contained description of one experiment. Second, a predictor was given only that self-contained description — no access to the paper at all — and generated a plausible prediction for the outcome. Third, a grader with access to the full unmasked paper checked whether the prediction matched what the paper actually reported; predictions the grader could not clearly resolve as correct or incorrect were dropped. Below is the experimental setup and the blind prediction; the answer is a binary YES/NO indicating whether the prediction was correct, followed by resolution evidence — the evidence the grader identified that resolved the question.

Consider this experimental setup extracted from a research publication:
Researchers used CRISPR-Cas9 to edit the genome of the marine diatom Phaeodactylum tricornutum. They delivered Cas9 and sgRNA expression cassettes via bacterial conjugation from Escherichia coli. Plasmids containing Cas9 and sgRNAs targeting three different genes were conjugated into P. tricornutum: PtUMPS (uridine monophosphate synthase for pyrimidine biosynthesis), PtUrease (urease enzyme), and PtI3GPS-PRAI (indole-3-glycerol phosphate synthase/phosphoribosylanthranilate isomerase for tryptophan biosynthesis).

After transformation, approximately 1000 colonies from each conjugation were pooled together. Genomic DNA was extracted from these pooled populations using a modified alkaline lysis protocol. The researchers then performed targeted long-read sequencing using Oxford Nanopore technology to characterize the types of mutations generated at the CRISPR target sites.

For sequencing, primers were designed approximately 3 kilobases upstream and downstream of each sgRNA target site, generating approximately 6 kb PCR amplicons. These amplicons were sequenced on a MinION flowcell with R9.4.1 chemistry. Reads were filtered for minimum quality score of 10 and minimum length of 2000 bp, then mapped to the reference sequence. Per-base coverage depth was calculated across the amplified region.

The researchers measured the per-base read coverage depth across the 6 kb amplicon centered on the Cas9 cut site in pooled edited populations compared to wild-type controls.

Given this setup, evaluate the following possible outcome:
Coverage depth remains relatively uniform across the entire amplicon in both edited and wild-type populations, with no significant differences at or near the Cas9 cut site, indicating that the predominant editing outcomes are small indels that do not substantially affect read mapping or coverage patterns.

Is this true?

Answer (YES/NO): NO